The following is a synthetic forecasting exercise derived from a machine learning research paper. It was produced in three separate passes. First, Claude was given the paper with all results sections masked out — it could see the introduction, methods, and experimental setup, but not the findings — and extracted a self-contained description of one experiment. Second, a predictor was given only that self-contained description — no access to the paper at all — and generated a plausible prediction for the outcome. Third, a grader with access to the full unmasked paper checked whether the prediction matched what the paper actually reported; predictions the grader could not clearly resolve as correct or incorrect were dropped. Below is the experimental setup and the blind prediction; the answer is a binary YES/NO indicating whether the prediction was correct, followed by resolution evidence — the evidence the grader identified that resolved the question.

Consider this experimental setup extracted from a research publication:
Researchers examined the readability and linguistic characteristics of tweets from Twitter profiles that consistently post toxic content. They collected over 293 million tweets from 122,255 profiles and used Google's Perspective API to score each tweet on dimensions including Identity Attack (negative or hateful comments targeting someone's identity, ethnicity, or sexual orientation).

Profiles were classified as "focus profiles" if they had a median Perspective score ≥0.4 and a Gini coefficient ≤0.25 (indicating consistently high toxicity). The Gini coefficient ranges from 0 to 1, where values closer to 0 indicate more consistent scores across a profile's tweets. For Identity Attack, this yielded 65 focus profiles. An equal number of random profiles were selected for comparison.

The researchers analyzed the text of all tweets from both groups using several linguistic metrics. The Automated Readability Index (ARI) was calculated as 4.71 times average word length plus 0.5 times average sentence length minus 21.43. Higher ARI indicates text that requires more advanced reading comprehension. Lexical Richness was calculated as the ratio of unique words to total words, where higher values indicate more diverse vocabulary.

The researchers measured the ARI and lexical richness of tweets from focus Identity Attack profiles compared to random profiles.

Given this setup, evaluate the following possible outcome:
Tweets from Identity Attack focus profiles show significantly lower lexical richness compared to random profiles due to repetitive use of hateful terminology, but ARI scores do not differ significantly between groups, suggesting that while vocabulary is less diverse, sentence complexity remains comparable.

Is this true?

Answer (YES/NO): NO